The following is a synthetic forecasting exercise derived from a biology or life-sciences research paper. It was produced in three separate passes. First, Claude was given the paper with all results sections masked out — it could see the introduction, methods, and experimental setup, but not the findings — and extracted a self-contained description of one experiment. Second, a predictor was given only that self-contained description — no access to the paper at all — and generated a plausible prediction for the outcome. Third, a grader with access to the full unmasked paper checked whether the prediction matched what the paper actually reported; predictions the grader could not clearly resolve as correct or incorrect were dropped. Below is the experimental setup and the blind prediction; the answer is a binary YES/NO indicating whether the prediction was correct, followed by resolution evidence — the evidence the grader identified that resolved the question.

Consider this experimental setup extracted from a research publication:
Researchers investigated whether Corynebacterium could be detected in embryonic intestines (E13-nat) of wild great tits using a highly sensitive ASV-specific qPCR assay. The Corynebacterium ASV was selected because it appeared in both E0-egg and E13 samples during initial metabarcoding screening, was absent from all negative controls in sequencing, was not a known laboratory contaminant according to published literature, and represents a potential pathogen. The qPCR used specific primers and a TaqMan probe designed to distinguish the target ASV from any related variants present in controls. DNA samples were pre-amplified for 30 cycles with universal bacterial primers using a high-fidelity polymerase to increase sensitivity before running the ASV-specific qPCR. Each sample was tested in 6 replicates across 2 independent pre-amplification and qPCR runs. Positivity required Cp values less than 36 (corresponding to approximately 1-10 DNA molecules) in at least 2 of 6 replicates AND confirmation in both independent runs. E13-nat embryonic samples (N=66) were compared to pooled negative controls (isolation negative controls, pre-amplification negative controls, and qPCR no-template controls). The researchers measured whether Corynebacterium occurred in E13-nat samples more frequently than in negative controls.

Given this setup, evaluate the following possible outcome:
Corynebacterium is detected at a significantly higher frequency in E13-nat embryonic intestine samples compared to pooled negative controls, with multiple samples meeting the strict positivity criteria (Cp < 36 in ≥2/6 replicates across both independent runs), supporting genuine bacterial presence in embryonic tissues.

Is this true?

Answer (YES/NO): NO